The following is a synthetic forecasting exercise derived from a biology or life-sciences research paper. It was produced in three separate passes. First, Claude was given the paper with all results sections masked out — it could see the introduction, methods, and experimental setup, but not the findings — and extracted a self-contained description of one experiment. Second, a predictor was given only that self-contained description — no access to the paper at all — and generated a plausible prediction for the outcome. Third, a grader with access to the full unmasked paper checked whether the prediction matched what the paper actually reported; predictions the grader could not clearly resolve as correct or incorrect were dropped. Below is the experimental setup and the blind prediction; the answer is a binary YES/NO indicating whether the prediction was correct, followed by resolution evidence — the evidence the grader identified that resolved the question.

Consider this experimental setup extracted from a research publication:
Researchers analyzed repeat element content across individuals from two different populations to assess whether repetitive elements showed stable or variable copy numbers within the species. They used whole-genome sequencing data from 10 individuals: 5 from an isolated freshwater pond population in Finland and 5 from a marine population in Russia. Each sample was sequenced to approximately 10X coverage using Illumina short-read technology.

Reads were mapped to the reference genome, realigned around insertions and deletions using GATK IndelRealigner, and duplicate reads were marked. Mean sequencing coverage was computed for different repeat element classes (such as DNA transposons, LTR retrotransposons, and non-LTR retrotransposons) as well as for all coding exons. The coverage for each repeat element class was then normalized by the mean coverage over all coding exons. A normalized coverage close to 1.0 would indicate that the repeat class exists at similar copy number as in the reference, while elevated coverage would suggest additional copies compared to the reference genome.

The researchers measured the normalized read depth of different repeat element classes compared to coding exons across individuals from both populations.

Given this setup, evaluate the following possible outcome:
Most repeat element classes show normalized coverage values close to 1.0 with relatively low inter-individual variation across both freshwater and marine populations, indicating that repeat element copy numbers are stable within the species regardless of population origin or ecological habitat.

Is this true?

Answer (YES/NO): NO